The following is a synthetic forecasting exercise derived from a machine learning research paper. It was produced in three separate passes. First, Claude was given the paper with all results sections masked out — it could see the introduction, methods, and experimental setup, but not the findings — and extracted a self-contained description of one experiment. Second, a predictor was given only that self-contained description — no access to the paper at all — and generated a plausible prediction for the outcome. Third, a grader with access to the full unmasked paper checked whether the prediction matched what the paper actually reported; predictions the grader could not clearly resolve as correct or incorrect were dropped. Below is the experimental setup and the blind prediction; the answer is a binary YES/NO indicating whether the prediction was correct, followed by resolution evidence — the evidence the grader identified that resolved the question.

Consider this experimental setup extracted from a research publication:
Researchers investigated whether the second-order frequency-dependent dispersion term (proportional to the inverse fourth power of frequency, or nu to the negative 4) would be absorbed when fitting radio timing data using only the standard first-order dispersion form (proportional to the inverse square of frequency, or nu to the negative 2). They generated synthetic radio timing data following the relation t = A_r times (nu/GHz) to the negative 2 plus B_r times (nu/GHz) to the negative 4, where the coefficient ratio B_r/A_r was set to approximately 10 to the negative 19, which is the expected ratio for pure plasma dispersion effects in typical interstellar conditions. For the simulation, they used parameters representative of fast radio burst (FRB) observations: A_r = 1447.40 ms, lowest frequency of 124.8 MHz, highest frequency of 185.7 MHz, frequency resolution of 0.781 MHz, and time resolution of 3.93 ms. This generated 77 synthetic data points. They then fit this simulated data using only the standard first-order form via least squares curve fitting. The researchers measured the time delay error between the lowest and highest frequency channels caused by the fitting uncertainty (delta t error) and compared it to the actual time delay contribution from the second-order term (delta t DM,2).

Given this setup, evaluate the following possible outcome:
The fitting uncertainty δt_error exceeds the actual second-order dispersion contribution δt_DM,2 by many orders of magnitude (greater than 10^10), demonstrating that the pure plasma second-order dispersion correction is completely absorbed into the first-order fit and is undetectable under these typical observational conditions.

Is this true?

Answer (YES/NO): YES